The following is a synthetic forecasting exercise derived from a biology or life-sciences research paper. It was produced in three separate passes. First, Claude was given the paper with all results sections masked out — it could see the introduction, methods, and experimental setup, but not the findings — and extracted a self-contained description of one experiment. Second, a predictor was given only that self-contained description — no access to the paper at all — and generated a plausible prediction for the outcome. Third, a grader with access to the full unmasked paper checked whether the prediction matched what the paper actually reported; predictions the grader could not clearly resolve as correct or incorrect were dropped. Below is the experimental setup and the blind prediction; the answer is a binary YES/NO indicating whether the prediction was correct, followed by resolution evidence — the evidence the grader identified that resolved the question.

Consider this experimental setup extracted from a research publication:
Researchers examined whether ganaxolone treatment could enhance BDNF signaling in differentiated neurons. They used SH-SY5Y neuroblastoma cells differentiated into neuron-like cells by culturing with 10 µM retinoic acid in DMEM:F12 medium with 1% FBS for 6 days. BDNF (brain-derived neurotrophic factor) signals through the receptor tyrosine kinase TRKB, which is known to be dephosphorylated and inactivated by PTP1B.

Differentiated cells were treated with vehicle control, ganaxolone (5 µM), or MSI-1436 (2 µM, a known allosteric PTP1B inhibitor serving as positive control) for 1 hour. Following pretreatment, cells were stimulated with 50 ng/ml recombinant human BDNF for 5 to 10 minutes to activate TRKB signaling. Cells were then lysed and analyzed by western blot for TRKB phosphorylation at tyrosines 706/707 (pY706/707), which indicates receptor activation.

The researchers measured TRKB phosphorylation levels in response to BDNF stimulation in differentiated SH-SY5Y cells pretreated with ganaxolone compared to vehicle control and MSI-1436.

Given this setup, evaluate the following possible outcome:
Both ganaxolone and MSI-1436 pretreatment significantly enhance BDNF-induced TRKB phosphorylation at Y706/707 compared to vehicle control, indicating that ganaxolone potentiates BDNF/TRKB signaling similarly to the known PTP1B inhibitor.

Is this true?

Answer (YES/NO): YES